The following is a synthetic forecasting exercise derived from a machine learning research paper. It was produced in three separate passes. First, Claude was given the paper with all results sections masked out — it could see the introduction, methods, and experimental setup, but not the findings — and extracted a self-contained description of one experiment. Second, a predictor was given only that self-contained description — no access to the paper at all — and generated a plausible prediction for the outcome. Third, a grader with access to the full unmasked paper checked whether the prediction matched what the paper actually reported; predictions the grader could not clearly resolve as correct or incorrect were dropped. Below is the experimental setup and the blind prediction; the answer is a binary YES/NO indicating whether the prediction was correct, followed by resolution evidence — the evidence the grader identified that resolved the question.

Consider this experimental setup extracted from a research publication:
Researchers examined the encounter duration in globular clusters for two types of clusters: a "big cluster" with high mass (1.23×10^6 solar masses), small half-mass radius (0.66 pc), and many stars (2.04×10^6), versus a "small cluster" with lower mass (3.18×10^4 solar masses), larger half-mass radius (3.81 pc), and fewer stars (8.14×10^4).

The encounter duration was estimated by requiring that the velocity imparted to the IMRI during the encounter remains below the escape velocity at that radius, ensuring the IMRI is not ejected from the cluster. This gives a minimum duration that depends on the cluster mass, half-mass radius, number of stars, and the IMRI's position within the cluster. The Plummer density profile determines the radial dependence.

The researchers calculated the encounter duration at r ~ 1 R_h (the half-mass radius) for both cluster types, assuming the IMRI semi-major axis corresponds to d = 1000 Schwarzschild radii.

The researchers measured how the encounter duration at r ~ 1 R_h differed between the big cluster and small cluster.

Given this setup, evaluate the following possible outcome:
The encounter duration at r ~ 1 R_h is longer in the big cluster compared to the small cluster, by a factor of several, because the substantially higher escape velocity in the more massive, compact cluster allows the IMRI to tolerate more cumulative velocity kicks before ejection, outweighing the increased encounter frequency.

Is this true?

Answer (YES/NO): NO